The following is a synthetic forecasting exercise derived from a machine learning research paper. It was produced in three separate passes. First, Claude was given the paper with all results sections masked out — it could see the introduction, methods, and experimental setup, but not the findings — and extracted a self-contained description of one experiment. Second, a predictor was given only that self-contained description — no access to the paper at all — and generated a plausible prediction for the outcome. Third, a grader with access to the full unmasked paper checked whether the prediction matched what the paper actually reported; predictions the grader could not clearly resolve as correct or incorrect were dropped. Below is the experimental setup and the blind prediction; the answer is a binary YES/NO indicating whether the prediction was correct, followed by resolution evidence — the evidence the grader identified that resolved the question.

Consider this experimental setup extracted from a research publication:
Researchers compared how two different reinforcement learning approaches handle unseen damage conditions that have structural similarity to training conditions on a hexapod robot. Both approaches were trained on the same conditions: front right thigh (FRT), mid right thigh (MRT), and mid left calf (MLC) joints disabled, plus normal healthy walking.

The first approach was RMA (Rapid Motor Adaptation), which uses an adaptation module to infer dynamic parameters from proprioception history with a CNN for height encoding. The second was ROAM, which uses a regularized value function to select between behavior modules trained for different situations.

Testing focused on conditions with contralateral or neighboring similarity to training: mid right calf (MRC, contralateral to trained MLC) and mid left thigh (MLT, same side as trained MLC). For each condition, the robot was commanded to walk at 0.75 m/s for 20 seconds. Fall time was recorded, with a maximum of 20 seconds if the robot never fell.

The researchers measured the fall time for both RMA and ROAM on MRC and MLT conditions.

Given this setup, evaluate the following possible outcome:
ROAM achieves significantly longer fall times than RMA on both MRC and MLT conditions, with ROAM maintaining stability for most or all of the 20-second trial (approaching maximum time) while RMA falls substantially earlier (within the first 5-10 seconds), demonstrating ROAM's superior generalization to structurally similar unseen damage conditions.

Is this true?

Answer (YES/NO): NO